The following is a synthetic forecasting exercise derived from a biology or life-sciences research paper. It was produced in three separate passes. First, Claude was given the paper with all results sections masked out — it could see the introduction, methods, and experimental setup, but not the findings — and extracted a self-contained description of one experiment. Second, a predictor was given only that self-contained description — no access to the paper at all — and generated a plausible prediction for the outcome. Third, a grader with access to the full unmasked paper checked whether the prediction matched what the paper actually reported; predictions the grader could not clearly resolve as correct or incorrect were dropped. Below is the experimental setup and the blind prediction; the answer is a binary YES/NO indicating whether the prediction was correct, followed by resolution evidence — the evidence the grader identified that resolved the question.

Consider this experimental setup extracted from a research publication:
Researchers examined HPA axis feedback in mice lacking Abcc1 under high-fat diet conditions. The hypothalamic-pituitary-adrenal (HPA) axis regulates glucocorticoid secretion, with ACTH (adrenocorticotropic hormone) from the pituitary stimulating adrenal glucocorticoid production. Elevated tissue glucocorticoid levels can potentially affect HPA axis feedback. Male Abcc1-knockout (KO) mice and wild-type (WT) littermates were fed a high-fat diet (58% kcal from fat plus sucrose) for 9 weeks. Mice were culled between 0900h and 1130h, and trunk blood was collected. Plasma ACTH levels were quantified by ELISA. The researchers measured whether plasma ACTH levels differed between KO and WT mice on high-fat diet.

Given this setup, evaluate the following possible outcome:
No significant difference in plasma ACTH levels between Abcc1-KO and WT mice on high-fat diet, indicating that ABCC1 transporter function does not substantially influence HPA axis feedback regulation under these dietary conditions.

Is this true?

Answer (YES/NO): YES